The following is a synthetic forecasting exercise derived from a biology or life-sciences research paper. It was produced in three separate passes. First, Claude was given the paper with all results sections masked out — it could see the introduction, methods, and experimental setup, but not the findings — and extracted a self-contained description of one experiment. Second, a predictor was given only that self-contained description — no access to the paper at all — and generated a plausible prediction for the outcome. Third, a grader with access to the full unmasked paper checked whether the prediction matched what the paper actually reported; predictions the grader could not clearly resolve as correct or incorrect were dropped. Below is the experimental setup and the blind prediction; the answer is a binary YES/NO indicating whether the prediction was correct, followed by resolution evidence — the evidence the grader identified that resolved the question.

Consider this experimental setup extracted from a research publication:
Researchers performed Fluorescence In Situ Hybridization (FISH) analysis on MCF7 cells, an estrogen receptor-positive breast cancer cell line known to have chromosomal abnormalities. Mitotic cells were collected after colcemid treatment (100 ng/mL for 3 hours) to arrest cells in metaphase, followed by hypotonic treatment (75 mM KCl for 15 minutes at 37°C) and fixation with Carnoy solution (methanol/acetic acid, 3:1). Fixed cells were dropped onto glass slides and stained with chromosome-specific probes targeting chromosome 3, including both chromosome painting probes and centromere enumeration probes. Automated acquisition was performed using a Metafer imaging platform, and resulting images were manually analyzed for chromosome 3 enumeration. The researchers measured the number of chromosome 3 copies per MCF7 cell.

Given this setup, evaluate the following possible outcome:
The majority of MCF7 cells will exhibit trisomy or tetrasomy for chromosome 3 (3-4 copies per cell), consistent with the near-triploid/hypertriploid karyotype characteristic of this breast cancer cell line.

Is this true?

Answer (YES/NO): NO